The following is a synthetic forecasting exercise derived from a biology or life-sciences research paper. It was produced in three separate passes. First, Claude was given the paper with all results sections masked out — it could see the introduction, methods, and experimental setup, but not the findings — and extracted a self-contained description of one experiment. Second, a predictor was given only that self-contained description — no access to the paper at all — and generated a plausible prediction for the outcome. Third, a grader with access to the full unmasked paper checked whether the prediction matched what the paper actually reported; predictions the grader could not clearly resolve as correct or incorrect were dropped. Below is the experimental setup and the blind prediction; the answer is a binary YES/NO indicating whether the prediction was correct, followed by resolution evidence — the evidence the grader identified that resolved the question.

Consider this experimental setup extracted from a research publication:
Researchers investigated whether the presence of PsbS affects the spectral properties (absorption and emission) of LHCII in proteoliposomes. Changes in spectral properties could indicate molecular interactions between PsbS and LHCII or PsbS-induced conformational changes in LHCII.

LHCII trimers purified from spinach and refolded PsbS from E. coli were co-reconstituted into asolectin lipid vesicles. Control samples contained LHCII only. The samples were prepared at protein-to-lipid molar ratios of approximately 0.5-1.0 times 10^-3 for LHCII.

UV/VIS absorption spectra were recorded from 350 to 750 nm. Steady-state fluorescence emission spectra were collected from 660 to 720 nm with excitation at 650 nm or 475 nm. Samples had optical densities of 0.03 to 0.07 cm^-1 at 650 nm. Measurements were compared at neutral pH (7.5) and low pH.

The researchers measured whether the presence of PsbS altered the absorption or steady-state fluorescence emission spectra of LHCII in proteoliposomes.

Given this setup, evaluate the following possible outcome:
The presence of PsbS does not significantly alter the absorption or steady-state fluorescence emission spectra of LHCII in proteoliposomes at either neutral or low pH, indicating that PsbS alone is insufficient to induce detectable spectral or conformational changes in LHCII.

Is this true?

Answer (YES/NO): NO